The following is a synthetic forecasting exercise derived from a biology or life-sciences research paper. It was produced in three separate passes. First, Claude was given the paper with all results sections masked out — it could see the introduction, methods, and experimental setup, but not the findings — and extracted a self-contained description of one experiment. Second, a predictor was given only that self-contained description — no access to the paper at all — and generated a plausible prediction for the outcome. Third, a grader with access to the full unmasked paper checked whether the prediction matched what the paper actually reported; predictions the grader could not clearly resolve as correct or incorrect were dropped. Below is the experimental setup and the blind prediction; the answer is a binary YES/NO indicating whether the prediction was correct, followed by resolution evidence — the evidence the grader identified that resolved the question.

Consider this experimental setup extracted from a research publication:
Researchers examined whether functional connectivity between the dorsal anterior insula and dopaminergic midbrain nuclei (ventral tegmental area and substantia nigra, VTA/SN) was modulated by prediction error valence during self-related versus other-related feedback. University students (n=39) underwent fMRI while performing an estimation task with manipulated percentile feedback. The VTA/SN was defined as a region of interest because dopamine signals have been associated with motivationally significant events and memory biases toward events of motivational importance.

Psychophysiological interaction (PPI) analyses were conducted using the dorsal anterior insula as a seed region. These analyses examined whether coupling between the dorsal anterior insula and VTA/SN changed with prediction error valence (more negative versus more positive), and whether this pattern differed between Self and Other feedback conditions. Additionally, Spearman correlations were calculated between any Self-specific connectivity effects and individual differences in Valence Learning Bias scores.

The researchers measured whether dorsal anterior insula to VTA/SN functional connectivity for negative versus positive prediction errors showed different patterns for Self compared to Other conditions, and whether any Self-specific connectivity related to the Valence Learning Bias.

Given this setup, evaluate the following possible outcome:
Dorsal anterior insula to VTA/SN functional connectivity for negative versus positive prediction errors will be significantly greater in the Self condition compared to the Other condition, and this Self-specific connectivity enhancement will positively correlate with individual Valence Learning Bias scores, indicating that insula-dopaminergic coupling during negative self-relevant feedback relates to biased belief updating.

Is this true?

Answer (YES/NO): NO